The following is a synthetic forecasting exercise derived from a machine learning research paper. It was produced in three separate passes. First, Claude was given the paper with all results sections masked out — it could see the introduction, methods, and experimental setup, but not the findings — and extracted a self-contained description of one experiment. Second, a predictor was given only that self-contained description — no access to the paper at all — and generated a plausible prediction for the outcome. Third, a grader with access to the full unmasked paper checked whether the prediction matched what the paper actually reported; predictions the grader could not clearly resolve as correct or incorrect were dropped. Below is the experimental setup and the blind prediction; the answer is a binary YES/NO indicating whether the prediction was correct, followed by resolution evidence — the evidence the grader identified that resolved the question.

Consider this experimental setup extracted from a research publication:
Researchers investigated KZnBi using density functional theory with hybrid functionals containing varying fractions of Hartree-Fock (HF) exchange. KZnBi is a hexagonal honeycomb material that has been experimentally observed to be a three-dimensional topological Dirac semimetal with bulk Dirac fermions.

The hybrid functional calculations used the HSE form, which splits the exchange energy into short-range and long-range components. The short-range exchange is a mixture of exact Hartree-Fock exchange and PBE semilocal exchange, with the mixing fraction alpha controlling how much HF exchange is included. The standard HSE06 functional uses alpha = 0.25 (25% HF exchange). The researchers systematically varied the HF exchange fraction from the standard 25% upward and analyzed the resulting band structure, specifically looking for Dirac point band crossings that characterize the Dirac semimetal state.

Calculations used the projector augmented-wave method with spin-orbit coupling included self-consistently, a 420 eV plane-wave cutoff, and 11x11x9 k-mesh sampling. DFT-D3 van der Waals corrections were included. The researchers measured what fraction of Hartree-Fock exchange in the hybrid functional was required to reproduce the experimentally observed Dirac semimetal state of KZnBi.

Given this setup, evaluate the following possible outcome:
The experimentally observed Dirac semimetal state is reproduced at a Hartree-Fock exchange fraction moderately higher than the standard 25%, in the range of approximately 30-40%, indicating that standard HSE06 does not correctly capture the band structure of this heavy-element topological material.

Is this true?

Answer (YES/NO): NO